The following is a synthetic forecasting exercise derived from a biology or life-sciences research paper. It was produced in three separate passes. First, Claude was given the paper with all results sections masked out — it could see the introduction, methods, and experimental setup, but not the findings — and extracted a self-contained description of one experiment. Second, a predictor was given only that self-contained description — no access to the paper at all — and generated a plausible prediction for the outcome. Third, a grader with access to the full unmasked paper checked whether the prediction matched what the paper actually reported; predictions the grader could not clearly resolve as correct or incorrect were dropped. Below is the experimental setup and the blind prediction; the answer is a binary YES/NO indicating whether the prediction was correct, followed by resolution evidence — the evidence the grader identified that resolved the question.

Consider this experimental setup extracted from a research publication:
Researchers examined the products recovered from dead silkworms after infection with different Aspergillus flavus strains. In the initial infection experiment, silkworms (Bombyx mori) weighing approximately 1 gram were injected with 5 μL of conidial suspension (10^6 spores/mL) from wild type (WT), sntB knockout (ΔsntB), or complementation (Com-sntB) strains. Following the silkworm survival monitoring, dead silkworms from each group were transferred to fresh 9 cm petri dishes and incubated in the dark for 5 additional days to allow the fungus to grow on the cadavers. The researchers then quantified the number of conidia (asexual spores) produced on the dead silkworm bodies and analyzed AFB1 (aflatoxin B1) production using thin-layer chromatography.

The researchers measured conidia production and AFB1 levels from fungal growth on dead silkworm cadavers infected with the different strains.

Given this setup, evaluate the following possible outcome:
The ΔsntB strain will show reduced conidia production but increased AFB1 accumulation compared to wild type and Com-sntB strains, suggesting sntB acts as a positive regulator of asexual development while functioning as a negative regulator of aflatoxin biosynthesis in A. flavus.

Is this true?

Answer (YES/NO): NO